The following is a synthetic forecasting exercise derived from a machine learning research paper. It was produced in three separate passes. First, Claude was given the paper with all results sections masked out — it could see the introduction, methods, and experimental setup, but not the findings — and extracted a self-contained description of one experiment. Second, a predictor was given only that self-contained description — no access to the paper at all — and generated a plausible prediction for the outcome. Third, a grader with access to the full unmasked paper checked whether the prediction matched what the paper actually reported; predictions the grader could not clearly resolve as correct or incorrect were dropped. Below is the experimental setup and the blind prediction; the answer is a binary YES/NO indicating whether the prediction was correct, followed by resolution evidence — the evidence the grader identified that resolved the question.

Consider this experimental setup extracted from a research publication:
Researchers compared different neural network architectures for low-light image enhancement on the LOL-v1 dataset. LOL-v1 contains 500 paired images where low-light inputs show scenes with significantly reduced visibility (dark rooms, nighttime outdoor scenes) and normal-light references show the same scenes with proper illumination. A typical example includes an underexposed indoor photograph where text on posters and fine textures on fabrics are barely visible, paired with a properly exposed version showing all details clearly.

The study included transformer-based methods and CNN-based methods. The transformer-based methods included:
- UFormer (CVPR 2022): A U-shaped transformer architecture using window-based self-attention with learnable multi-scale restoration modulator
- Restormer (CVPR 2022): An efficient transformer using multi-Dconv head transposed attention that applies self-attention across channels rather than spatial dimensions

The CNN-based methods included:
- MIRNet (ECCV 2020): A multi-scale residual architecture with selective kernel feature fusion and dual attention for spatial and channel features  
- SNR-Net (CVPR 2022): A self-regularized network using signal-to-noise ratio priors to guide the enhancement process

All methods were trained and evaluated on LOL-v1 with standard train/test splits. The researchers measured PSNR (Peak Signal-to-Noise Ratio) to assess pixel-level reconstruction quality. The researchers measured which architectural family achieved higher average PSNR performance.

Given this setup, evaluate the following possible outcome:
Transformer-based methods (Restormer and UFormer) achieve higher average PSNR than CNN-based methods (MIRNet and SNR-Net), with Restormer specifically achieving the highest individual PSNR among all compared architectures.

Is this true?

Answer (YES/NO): NO